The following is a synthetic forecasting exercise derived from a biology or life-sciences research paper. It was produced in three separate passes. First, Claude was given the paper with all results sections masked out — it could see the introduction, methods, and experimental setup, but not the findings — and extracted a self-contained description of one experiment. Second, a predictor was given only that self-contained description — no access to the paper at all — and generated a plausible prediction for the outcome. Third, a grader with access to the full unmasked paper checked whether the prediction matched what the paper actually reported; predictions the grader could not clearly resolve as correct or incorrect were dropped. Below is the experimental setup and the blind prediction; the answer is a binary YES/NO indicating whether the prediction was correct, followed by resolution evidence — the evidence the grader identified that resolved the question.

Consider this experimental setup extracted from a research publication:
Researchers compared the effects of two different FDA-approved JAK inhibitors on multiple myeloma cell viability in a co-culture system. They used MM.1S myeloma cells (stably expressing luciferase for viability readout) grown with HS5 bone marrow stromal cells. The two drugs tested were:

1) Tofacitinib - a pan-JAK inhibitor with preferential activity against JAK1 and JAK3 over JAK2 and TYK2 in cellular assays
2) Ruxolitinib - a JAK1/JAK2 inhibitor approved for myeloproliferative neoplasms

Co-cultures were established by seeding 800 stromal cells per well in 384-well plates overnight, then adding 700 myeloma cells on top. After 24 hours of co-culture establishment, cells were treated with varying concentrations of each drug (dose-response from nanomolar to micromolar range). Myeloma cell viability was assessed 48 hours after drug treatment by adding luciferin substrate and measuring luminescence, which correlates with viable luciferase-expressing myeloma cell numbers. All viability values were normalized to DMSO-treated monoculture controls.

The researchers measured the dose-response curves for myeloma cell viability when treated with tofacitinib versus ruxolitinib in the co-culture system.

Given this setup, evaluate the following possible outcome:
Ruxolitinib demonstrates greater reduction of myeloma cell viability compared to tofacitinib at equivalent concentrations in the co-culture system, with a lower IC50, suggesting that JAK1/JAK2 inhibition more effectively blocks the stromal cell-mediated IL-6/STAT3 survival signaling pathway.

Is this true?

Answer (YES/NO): NO